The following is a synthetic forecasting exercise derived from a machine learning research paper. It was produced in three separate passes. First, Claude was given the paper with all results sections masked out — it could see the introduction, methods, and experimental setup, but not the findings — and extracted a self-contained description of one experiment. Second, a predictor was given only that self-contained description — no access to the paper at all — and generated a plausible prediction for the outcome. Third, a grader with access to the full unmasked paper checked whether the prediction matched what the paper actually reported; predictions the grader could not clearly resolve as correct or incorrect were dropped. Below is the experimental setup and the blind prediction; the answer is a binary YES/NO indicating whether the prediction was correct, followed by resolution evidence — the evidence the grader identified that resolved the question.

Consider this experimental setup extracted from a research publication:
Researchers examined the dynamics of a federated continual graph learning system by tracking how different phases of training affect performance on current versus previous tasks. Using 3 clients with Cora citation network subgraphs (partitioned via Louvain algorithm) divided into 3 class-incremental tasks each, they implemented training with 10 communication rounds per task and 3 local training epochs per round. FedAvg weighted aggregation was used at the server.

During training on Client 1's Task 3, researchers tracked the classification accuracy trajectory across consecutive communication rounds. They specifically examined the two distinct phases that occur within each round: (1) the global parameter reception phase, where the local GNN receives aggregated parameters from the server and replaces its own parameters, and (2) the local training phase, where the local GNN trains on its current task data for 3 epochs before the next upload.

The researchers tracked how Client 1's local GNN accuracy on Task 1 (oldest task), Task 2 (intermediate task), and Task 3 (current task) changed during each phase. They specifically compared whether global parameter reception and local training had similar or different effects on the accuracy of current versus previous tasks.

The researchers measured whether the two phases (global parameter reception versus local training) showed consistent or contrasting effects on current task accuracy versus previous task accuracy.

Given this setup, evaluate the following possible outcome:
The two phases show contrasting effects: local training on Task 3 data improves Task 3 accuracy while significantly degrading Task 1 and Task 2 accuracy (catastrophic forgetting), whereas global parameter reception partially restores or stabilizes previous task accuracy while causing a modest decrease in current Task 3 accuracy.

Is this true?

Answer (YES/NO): YES